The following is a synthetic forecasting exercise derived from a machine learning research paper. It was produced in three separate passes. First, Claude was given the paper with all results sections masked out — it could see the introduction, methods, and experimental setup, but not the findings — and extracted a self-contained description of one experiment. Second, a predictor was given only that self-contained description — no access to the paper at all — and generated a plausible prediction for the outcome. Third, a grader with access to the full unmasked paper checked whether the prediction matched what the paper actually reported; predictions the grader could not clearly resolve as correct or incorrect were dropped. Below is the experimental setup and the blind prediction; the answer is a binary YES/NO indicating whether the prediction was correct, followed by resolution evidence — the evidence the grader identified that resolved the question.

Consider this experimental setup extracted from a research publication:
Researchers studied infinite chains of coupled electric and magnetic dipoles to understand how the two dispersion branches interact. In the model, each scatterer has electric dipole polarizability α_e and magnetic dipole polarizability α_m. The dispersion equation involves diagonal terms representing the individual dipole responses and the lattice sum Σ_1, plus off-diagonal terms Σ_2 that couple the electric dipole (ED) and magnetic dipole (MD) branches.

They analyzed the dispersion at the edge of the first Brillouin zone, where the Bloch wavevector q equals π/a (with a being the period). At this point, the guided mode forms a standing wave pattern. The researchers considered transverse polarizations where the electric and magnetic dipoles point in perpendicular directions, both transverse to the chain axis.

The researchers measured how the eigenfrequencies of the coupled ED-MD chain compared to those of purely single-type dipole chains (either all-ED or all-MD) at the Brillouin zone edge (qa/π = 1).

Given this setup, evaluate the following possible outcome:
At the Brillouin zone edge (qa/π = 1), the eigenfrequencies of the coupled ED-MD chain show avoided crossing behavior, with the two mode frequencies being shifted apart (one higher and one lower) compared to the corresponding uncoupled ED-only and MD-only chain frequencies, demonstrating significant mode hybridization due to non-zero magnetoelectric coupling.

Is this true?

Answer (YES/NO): NO